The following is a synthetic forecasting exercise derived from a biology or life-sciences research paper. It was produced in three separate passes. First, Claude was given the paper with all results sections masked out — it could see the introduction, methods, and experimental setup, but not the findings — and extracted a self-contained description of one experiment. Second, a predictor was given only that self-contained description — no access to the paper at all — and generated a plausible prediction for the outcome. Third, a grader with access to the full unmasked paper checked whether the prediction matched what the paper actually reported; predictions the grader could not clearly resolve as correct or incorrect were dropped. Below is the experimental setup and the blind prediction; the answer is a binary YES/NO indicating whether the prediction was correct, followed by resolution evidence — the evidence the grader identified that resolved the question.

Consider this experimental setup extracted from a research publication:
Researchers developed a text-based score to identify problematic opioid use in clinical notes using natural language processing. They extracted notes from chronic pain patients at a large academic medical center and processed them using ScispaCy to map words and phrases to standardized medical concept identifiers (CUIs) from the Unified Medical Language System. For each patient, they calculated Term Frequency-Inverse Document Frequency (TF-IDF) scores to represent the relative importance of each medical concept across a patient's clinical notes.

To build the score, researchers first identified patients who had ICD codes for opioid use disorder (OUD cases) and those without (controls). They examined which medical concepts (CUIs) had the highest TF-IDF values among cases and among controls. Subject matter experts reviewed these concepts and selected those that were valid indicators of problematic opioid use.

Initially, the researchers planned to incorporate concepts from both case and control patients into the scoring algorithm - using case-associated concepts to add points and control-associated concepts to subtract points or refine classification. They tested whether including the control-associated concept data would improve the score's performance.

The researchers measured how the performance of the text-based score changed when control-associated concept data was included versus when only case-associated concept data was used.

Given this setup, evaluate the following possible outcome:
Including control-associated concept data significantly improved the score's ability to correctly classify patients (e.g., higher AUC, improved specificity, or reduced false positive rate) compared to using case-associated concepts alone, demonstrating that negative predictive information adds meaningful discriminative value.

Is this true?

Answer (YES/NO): NO